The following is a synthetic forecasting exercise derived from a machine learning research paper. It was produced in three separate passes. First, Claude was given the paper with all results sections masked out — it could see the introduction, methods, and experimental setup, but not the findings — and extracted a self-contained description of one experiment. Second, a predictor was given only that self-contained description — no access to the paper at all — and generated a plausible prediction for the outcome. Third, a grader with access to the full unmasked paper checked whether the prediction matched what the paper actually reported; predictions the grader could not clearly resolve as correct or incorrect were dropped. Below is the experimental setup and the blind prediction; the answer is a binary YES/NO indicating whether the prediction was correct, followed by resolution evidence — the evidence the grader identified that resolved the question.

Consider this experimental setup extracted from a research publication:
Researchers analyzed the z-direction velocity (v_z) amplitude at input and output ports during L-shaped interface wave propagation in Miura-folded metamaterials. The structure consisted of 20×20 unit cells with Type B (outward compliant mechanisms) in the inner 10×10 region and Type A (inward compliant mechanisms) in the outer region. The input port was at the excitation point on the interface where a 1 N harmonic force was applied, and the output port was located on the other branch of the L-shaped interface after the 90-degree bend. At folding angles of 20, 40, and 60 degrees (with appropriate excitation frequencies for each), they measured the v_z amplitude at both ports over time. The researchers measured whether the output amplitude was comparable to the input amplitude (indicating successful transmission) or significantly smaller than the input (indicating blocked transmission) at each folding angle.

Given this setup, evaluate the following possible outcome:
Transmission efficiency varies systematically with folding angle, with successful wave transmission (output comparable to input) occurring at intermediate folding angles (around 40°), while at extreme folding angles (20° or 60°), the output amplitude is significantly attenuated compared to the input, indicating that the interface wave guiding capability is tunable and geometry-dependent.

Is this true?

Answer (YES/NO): NO